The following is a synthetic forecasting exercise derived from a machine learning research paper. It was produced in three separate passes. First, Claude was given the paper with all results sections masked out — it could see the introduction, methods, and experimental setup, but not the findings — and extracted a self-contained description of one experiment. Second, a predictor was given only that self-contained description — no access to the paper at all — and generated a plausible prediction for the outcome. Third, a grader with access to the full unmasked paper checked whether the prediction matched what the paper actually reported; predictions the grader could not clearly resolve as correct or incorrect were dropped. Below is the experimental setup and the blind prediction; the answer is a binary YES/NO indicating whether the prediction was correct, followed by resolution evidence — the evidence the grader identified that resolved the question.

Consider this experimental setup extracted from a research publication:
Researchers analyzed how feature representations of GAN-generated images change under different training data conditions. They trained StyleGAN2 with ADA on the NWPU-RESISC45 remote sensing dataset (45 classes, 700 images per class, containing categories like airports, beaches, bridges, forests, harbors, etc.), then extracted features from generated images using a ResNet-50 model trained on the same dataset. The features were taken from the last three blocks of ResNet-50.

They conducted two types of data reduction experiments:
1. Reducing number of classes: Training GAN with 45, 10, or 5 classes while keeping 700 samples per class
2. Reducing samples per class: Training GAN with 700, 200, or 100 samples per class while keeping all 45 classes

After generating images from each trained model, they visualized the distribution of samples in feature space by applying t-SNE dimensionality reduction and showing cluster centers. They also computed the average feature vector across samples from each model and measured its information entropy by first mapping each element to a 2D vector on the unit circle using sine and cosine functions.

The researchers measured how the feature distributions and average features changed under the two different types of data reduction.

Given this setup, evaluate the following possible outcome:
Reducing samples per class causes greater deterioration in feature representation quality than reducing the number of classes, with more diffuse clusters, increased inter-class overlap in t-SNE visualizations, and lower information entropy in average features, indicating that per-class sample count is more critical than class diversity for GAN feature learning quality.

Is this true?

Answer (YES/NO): NO